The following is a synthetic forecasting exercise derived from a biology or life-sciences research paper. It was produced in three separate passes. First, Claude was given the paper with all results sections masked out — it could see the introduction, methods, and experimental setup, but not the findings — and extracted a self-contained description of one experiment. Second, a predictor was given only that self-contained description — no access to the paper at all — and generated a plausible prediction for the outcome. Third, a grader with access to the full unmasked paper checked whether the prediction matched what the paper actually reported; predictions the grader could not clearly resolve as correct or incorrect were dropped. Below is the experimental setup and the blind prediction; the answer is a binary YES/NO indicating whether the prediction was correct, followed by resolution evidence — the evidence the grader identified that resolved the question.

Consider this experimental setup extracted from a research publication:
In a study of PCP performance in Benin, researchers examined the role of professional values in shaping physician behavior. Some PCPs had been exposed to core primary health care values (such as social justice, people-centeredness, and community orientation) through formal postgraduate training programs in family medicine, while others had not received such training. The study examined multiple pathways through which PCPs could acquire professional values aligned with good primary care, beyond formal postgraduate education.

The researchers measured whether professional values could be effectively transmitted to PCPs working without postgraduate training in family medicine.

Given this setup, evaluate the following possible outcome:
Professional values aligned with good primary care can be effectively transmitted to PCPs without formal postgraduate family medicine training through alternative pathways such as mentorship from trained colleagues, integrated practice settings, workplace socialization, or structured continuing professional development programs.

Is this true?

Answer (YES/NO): YES